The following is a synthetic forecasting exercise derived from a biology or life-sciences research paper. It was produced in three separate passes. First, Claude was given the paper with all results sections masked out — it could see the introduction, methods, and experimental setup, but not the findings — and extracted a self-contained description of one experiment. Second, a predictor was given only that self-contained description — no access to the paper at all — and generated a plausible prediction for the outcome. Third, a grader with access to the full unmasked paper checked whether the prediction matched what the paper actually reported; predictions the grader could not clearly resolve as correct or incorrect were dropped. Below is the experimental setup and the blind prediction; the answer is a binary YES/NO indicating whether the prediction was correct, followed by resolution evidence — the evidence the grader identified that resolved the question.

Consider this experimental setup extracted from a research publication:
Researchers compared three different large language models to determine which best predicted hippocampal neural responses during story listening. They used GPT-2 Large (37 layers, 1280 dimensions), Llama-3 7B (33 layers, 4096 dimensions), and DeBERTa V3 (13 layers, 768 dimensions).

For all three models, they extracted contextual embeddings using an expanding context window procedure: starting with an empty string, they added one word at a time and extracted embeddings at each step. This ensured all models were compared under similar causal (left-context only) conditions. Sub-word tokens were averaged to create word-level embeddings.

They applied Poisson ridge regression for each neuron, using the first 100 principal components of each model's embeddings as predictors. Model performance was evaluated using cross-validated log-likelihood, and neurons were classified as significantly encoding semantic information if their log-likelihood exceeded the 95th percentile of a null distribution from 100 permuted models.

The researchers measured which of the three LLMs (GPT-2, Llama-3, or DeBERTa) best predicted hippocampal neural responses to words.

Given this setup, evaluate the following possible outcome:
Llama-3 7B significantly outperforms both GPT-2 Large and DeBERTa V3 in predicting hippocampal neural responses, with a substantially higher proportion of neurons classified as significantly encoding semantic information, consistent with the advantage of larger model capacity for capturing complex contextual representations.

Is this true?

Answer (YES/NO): NO